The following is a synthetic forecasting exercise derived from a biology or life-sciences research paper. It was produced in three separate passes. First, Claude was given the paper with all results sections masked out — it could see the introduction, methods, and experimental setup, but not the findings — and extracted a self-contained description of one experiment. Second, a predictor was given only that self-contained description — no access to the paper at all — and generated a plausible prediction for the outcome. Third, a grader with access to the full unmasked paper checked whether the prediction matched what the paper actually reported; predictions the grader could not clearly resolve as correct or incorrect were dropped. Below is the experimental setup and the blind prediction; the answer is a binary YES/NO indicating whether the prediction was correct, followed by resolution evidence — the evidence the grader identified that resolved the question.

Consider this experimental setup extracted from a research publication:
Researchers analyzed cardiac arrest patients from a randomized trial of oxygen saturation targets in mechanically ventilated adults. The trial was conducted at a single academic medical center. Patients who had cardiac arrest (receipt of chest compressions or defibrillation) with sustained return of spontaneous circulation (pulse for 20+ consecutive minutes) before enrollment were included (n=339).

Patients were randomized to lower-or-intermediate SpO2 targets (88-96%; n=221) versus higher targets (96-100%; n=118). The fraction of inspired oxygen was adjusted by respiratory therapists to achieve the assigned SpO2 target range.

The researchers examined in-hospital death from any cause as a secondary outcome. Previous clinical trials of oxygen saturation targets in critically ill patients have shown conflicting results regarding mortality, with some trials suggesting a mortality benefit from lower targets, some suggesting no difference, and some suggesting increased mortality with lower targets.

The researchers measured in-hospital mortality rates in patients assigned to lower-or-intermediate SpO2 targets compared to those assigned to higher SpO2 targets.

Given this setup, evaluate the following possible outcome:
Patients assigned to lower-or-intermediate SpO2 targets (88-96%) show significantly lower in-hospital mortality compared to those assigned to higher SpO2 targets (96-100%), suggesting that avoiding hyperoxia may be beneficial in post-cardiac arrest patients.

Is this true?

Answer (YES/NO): NO